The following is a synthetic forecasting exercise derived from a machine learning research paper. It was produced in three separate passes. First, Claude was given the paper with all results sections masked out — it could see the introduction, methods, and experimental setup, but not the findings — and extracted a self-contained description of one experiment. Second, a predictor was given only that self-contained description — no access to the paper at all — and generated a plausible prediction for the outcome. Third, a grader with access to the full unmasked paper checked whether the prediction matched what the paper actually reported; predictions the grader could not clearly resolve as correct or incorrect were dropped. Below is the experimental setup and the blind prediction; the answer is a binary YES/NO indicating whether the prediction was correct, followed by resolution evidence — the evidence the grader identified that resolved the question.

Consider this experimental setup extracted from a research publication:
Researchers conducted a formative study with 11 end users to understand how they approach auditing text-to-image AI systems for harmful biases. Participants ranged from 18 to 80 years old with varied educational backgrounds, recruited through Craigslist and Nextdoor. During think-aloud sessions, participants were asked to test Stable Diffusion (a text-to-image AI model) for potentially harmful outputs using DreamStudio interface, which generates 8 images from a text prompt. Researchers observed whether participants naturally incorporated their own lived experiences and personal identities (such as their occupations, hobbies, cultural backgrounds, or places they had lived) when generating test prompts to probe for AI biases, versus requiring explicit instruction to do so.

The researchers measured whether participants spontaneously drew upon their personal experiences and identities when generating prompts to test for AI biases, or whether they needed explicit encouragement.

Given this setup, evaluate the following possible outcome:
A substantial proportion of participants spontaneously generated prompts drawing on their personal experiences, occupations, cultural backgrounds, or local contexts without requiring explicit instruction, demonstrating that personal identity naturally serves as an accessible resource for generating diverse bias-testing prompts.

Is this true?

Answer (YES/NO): NO